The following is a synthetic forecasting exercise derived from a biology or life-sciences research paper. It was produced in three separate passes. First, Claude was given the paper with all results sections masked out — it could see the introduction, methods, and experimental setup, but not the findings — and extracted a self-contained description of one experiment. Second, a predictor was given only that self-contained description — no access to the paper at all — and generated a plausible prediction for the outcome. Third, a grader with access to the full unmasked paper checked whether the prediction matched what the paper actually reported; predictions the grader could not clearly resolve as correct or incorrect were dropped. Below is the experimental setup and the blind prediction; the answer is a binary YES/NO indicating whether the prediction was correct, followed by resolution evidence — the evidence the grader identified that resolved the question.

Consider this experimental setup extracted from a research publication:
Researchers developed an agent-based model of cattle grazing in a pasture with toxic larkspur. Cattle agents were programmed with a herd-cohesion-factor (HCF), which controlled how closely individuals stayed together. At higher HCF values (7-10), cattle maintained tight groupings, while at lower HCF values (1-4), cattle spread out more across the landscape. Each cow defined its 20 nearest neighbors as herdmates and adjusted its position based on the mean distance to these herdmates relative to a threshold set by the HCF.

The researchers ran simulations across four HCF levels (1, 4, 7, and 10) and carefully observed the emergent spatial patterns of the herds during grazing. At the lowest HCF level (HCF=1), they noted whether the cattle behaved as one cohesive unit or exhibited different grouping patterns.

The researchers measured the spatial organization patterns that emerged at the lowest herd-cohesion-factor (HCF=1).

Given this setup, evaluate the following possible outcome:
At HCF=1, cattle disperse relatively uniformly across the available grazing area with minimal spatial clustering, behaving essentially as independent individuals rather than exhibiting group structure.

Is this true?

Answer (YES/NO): NO